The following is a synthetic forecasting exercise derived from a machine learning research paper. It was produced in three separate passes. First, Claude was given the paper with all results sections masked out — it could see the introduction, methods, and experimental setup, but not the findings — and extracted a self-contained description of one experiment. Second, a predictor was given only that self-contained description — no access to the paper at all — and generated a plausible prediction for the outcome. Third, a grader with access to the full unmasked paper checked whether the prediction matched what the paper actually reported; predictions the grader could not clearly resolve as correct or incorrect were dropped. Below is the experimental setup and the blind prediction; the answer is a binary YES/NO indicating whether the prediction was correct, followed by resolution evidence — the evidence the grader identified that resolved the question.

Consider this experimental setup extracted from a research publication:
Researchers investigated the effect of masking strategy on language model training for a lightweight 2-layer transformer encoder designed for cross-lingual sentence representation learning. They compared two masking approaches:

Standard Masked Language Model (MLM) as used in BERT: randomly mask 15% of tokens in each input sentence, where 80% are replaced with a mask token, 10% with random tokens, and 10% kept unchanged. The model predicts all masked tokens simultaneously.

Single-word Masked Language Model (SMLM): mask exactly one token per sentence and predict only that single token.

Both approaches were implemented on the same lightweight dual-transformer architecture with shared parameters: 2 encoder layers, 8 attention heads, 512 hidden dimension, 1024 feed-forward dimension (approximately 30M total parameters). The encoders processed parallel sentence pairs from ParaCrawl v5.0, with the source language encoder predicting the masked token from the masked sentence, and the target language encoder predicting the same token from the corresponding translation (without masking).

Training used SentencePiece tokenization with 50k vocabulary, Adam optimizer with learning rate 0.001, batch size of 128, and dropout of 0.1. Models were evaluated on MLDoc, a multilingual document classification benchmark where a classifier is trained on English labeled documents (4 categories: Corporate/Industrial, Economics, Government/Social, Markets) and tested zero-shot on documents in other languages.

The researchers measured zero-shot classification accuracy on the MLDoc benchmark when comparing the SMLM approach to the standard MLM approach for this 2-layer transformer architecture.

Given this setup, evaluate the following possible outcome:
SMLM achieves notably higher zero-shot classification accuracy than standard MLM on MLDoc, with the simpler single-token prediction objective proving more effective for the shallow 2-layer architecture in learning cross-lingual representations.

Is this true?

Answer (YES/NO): NO